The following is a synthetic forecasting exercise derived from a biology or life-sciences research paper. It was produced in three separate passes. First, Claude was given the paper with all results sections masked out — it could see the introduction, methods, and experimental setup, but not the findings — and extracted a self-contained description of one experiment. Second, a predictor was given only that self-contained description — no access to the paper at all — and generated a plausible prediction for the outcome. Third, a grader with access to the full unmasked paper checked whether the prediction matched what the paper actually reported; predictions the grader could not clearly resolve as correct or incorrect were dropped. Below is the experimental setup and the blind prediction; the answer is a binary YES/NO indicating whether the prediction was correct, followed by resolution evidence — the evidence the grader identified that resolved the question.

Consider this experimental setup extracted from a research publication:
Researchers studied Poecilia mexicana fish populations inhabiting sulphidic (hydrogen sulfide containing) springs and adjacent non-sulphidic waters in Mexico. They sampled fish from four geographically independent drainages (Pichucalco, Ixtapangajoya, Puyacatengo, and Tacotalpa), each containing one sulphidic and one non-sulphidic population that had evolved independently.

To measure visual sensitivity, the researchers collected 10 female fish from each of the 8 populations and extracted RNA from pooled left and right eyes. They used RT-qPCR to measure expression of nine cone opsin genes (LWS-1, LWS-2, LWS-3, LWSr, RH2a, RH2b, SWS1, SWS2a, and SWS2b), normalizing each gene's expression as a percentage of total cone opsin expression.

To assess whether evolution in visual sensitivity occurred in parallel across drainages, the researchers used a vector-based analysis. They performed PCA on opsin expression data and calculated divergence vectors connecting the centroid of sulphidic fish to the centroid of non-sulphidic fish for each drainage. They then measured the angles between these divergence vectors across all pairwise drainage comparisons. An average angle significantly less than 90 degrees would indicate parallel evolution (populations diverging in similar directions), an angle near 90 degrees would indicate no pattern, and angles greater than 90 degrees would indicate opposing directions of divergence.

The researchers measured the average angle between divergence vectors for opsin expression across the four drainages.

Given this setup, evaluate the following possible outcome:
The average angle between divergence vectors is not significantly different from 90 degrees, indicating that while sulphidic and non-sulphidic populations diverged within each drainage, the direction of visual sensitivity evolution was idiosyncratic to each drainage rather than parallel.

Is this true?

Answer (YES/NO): NO